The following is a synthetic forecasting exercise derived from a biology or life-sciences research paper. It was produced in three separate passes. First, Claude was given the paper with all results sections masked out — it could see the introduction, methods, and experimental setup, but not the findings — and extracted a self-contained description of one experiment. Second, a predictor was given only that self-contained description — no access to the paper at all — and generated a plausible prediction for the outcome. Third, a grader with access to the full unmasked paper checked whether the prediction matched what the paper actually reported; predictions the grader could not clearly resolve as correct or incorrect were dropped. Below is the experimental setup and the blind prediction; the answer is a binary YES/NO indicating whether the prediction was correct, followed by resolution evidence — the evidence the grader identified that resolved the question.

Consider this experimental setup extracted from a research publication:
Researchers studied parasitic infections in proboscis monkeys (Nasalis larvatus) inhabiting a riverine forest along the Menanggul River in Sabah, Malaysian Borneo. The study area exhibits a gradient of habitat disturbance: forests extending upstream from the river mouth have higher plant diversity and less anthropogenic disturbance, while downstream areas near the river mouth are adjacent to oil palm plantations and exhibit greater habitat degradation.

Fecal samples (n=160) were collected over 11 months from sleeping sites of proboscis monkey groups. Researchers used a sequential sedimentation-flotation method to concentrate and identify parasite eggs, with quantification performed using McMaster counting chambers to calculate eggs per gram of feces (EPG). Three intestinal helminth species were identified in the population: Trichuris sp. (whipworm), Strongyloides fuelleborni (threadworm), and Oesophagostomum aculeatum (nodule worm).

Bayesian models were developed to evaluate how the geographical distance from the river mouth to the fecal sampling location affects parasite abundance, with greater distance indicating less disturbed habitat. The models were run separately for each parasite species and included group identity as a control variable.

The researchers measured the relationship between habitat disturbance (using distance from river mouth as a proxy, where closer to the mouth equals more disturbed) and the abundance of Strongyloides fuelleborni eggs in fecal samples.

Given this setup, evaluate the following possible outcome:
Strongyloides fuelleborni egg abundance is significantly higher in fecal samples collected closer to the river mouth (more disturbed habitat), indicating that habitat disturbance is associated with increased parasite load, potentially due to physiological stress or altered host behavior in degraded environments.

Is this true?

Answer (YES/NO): NO